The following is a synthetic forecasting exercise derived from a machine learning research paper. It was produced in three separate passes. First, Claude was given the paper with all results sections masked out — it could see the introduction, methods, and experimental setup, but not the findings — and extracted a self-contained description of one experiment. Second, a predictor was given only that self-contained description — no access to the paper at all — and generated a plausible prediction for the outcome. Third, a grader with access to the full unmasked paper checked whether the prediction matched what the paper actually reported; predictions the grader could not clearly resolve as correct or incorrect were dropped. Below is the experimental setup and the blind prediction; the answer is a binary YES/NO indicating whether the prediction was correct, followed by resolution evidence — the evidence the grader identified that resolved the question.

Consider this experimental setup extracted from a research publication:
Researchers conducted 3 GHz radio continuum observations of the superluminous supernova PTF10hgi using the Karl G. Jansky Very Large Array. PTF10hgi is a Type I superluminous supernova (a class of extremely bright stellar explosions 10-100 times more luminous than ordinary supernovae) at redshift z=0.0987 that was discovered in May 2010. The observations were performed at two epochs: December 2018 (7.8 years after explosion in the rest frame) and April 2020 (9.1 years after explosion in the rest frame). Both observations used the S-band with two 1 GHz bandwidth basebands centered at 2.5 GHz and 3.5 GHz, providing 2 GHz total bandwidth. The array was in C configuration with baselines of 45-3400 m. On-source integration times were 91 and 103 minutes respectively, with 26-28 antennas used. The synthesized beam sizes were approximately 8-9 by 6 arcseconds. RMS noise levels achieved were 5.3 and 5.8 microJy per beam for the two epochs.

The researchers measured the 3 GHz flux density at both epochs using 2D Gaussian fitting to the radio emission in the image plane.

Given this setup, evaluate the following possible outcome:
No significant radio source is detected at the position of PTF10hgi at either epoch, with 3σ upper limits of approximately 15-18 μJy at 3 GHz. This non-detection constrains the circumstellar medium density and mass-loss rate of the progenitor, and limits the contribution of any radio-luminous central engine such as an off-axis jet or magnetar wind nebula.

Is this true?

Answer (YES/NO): NO